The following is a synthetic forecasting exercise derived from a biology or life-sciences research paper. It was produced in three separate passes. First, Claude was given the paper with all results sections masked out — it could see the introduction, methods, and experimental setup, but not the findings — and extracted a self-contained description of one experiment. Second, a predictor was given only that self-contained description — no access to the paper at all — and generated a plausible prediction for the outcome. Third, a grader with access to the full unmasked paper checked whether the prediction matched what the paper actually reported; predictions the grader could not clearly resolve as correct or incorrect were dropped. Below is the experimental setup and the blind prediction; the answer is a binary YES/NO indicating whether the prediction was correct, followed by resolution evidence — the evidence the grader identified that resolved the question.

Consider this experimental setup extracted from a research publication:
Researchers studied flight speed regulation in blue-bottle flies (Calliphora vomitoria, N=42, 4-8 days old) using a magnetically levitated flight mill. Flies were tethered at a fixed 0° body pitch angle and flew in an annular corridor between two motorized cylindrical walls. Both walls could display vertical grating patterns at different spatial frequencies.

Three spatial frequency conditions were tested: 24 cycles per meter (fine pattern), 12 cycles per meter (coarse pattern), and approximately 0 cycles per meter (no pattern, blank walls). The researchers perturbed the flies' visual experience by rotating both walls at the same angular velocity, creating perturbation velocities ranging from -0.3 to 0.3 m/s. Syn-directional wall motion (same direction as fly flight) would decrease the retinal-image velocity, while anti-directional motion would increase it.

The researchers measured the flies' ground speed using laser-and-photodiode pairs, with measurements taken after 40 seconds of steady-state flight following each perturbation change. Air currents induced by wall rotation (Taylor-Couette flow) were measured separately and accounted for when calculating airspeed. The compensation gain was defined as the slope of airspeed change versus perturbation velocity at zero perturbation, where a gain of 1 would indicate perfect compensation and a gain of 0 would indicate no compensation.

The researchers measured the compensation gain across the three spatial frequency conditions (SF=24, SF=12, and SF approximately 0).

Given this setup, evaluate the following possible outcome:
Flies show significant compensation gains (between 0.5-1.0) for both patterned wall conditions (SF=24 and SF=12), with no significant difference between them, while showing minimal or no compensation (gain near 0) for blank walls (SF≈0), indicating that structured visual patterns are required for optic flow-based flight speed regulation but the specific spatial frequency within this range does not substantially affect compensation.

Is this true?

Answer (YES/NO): NO